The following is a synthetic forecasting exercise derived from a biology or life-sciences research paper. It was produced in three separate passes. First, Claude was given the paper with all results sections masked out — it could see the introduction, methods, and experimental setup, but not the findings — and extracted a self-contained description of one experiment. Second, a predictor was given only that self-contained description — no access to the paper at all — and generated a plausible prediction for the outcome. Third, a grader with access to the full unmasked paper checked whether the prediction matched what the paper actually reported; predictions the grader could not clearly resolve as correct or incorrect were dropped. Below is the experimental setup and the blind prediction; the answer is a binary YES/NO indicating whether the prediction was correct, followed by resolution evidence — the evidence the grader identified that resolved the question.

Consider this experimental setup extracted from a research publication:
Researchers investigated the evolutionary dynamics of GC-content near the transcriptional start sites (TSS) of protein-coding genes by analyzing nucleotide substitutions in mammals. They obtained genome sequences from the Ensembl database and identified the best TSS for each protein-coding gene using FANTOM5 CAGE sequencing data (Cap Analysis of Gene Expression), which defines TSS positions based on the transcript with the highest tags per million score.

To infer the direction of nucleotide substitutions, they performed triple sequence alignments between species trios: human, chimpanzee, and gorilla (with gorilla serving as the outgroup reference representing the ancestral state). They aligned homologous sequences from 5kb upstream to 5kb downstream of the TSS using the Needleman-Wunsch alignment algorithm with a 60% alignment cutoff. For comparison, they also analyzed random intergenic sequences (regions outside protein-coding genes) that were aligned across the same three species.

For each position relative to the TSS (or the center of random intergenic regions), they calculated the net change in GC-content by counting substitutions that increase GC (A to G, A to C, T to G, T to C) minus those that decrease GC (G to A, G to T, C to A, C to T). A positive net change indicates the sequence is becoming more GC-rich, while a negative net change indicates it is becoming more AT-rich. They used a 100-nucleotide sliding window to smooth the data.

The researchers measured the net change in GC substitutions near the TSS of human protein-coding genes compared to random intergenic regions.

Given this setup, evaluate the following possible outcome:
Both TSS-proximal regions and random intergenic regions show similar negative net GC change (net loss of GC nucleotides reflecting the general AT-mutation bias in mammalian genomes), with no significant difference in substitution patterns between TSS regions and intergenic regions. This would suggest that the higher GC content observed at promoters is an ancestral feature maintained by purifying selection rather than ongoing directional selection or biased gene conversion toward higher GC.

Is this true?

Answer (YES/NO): NO